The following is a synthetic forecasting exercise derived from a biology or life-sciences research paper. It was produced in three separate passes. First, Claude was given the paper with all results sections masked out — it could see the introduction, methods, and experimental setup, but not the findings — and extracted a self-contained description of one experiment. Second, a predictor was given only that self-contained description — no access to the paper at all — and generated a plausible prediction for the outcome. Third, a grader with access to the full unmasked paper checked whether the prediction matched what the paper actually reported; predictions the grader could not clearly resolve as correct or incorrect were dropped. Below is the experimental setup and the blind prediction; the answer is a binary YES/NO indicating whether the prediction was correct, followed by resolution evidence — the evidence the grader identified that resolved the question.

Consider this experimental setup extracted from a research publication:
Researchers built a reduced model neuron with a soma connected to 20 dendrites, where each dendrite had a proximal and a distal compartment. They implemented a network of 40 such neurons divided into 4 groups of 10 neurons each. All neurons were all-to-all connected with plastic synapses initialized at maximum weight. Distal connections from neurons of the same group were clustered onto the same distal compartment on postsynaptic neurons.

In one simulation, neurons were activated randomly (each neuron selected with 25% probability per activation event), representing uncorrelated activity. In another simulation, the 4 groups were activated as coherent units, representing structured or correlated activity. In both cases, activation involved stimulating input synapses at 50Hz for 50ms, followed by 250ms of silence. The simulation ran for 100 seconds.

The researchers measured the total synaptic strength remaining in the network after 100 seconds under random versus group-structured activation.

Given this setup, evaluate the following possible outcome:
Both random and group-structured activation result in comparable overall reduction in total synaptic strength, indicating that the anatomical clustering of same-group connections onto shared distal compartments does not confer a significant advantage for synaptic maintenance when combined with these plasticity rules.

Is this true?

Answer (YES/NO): NO